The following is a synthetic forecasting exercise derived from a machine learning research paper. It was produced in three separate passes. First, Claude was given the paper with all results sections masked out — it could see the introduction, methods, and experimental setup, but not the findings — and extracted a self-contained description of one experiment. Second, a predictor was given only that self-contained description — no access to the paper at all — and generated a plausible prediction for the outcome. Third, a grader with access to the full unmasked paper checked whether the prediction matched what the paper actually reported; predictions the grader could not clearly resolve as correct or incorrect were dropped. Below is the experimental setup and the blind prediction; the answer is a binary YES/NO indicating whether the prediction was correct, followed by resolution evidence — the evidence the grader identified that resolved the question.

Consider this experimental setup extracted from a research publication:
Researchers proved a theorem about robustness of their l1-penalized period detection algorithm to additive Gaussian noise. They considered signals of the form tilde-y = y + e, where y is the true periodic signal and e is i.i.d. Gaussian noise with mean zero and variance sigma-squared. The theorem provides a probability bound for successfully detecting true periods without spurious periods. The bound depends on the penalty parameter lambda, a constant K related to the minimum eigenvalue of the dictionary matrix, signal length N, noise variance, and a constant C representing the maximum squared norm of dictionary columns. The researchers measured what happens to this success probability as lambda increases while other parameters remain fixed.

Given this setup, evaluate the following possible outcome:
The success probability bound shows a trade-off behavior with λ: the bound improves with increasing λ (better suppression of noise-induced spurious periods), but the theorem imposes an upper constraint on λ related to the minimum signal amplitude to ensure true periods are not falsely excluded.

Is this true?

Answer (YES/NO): YES